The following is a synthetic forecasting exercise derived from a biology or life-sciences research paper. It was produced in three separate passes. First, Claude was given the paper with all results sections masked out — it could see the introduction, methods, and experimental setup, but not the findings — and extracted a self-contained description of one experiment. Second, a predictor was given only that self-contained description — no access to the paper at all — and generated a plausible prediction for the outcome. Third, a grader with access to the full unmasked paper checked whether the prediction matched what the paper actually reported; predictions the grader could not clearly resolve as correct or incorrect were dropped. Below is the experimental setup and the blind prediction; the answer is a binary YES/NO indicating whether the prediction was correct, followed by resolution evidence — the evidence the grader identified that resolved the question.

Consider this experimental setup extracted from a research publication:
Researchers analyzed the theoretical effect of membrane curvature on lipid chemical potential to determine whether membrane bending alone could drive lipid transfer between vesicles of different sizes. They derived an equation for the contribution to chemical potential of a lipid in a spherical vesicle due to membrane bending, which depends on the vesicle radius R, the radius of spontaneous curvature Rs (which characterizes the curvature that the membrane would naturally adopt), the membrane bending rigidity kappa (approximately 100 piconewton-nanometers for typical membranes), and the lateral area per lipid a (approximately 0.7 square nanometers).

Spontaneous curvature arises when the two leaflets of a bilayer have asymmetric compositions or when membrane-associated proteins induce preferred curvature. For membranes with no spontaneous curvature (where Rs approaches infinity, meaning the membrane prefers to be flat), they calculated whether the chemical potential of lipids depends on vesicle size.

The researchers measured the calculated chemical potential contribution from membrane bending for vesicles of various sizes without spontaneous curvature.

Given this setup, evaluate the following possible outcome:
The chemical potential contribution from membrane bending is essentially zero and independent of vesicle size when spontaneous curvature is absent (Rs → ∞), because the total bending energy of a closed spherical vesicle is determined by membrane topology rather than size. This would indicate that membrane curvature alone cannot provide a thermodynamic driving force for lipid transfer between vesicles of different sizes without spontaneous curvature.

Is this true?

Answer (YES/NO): YES